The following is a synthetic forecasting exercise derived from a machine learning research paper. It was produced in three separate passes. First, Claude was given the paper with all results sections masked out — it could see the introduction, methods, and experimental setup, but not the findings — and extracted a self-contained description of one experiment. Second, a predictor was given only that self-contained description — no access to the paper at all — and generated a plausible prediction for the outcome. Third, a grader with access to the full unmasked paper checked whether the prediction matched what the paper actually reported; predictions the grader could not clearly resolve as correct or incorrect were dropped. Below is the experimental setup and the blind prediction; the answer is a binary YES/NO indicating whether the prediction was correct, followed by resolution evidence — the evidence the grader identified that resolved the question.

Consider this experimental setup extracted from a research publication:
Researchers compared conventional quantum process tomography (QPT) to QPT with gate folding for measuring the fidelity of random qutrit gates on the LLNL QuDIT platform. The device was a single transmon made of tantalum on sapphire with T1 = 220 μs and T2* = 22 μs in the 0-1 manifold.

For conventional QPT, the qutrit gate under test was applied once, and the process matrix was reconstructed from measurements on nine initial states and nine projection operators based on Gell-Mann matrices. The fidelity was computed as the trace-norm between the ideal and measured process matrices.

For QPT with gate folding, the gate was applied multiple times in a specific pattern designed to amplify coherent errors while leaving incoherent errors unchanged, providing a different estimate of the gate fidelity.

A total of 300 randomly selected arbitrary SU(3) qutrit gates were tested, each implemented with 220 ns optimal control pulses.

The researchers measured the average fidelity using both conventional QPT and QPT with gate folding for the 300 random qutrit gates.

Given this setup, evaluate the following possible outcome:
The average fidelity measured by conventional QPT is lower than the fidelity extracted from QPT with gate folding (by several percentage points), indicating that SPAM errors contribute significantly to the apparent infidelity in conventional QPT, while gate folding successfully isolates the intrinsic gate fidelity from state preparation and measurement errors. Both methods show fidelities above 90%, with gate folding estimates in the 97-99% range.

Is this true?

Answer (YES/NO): NO